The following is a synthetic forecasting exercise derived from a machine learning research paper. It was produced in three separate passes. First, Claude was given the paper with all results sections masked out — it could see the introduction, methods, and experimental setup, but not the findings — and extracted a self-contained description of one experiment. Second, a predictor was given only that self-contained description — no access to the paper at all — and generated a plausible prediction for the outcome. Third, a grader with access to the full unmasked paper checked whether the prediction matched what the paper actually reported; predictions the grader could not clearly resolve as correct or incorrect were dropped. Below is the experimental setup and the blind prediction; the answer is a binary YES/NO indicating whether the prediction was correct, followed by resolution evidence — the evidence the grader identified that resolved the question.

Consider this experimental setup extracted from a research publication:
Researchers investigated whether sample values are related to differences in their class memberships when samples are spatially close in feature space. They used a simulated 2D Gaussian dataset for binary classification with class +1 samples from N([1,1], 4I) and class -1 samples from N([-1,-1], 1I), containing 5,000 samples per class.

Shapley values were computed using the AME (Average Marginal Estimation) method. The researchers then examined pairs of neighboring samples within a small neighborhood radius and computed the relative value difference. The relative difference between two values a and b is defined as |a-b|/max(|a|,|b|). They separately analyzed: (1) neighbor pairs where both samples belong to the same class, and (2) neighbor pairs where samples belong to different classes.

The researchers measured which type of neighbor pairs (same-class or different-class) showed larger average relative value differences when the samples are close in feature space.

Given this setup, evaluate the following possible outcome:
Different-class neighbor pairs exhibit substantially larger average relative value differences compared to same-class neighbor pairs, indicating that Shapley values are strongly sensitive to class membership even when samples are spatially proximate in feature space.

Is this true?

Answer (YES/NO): YES